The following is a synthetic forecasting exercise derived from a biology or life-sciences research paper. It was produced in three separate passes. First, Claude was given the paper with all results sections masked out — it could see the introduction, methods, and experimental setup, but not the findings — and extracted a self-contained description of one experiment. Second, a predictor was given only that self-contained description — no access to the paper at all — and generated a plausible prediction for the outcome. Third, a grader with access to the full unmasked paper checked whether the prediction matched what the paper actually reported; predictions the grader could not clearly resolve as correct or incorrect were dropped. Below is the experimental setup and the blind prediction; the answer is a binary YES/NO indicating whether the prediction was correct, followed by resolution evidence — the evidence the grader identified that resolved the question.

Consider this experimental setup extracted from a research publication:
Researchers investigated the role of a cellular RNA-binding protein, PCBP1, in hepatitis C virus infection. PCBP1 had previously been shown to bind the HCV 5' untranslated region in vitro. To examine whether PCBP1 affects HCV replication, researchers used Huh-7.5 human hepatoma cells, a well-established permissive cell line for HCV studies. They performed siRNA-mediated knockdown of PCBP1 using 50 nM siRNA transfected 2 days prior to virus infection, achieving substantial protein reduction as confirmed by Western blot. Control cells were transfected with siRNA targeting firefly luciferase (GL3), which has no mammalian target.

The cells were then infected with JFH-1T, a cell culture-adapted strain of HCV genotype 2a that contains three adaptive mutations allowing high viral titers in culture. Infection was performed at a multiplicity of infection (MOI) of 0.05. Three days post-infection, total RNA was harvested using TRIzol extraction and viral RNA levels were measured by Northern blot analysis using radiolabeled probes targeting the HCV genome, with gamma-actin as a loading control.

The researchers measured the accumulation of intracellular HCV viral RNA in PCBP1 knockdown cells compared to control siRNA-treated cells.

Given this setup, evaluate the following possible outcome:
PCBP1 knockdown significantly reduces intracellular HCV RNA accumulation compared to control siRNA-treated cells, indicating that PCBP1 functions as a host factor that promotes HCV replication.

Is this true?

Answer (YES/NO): NO